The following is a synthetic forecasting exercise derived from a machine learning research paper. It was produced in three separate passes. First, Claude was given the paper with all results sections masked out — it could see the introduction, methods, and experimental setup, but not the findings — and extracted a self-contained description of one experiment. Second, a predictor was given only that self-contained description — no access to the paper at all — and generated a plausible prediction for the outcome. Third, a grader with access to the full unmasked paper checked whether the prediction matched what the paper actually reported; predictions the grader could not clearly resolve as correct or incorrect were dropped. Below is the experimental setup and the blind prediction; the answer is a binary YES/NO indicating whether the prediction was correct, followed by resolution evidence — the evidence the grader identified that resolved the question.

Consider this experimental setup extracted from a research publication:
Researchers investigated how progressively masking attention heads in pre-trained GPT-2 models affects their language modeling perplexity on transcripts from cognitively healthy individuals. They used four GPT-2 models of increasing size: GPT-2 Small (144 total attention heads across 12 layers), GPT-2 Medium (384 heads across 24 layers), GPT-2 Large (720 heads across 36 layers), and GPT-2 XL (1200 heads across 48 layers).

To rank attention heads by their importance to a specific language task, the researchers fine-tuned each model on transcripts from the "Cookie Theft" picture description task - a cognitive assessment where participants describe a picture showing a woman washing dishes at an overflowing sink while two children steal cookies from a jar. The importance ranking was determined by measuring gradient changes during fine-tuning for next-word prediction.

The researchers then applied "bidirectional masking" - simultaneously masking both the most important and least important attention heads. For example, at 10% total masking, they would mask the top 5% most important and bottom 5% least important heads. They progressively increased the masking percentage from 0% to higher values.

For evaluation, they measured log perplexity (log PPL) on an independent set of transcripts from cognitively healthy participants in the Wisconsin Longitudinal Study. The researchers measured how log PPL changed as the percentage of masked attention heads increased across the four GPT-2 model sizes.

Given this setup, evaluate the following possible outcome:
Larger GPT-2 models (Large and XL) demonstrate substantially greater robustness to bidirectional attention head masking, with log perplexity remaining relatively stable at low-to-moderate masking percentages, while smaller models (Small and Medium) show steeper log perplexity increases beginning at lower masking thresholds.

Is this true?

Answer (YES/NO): YES